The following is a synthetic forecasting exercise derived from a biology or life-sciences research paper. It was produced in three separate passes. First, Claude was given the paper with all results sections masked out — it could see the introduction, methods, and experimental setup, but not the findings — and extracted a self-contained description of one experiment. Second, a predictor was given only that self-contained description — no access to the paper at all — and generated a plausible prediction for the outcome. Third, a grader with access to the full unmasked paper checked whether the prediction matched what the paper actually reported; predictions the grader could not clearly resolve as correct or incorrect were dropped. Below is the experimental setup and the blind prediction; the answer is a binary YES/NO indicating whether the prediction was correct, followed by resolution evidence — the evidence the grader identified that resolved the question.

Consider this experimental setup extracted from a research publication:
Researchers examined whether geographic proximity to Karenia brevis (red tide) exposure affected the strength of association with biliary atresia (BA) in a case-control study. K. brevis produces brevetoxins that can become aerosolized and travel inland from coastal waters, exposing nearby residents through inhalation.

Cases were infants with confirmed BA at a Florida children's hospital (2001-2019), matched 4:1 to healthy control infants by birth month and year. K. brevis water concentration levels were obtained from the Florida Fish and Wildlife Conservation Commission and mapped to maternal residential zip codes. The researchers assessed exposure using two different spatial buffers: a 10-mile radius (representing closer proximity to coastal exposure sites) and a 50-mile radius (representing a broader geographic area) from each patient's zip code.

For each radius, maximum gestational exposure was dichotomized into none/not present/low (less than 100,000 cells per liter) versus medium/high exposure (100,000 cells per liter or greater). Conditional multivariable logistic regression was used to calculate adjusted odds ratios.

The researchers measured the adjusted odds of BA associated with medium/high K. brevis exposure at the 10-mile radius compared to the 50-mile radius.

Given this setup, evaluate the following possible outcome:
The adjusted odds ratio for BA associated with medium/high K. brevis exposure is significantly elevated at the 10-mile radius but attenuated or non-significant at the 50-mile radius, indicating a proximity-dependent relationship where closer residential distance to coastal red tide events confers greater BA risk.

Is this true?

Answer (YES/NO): NO